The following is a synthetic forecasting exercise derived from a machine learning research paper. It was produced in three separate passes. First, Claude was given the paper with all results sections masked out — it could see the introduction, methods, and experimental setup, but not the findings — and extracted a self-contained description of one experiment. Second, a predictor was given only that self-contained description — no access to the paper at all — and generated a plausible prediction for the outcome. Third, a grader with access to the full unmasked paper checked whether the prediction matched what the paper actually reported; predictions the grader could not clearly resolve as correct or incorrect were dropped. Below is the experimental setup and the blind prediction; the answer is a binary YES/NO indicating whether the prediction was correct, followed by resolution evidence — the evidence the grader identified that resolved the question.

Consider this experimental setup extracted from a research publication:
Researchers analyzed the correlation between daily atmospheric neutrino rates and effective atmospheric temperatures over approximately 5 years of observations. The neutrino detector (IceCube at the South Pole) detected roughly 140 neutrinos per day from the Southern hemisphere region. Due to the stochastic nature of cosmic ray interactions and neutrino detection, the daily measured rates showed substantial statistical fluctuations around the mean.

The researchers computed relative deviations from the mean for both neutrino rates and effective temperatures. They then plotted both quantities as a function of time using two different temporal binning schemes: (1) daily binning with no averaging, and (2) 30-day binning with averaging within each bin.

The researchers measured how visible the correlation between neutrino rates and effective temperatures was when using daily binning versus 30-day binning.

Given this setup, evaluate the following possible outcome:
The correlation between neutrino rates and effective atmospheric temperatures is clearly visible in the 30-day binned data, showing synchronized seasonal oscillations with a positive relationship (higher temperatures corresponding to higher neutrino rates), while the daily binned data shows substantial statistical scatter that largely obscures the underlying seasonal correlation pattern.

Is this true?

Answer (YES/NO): YES